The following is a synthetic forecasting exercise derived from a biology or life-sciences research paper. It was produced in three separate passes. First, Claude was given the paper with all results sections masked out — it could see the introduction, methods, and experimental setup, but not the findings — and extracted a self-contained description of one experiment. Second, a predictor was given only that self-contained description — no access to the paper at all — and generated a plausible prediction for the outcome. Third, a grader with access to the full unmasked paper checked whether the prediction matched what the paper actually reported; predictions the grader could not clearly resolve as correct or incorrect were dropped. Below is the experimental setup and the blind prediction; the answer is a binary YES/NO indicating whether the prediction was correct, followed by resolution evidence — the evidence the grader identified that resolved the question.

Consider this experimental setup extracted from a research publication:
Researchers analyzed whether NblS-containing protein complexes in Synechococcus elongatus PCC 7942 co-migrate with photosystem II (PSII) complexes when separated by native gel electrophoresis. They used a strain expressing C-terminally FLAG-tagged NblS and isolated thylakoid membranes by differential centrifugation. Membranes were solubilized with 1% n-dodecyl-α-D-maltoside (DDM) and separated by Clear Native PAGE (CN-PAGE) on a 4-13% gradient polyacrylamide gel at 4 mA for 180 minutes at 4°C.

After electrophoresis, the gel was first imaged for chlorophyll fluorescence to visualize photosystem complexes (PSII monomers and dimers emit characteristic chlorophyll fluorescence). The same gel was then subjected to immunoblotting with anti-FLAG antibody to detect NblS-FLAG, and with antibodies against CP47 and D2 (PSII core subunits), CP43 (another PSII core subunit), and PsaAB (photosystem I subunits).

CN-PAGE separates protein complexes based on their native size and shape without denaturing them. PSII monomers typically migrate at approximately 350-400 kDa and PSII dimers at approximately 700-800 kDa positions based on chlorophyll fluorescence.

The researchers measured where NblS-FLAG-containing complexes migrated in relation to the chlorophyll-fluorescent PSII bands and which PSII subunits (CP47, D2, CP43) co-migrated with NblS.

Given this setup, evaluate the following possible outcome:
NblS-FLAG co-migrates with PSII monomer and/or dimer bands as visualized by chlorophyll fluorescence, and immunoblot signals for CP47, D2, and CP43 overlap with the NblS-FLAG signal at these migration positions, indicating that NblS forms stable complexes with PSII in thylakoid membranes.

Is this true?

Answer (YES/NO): NO